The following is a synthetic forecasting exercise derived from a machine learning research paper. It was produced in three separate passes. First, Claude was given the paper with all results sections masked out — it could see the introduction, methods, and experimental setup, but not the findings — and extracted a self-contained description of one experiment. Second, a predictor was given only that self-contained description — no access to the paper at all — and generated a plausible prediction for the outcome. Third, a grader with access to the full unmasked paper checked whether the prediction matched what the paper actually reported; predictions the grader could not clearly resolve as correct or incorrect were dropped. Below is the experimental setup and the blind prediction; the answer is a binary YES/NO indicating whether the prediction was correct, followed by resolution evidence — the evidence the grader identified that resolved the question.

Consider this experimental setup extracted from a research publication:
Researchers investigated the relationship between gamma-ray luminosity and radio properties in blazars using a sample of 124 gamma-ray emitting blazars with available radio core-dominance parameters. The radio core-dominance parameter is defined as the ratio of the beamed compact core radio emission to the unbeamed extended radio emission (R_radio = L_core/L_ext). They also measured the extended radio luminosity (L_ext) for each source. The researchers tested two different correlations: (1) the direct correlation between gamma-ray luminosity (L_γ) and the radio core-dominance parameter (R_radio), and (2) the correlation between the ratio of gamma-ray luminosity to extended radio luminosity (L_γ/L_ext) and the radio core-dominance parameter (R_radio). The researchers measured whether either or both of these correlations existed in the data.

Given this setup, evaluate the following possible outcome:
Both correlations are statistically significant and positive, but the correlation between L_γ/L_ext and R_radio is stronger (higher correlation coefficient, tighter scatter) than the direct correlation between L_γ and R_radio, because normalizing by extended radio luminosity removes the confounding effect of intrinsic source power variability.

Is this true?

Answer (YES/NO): NO